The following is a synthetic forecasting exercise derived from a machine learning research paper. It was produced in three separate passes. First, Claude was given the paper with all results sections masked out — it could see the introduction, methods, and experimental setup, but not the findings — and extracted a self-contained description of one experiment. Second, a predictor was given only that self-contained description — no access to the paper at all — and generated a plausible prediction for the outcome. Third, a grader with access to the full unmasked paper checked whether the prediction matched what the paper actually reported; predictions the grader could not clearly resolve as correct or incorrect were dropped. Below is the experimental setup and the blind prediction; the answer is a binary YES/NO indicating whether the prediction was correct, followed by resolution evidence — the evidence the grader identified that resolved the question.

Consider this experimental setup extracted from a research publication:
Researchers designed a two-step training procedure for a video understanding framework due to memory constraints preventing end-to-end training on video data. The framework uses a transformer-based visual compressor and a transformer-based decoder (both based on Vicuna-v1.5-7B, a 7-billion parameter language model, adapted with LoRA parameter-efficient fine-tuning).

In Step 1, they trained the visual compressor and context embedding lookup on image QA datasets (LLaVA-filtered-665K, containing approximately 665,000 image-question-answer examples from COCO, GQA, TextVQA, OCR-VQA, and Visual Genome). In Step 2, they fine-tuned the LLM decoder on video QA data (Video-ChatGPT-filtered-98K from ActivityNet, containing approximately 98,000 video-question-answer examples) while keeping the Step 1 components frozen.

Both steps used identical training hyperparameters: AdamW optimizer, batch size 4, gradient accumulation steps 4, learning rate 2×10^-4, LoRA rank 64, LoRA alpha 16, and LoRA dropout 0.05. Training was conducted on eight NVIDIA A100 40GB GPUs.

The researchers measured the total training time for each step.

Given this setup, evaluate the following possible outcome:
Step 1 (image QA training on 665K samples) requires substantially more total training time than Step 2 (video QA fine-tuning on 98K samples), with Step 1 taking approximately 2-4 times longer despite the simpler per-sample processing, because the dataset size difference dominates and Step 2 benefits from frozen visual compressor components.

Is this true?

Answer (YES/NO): NO